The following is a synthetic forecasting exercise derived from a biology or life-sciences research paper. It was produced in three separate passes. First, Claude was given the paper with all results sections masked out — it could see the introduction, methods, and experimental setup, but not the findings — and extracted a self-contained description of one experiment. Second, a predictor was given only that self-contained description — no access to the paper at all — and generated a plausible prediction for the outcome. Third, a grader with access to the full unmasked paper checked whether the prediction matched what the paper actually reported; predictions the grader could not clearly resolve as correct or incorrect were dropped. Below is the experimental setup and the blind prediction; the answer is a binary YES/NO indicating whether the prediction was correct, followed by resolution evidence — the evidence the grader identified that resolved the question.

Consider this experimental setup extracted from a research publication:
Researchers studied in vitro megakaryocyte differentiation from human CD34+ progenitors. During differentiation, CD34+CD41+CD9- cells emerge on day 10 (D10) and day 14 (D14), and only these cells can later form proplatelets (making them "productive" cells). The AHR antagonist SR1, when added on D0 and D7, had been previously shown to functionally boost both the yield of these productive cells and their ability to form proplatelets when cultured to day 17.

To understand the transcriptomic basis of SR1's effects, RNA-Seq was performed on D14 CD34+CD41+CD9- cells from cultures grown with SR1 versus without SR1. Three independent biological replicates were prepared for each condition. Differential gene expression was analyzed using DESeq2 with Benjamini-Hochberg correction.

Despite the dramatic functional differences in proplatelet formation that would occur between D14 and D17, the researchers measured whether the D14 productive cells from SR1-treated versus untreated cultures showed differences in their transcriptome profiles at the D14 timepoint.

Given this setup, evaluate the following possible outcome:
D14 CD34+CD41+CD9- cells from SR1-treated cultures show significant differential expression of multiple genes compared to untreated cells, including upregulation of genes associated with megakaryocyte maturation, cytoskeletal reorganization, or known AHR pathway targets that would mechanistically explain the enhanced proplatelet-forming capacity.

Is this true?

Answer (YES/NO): NO